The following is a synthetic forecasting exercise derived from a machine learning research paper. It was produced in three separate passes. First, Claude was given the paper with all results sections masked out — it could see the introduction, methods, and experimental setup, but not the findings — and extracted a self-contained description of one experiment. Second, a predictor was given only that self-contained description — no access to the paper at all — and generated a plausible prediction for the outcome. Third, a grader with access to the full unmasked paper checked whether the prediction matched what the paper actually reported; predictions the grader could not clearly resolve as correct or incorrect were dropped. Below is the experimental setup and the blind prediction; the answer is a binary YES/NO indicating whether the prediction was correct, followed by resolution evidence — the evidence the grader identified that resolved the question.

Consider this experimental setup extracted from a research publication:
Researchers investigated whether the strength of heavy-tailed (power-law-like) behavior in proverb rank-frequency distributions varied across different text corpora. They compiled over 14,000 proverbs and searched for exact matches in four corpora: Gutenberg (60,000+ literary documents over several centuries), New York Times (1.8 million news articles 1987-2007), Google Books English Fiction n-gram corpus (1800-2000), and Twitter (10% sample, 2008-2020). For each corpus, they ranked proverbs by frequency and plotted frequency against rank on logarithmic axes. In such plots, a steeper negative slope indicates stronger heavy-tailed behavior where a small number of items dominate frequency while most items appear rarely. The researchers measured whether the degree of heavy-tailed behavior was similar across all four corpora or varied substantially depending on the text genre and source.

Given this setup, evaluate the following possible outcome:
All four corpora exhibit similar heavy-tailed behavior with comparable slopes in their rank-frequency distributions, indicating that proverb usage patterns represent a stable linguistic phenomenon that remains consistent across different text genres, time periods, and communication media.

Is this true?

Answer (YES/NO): NO